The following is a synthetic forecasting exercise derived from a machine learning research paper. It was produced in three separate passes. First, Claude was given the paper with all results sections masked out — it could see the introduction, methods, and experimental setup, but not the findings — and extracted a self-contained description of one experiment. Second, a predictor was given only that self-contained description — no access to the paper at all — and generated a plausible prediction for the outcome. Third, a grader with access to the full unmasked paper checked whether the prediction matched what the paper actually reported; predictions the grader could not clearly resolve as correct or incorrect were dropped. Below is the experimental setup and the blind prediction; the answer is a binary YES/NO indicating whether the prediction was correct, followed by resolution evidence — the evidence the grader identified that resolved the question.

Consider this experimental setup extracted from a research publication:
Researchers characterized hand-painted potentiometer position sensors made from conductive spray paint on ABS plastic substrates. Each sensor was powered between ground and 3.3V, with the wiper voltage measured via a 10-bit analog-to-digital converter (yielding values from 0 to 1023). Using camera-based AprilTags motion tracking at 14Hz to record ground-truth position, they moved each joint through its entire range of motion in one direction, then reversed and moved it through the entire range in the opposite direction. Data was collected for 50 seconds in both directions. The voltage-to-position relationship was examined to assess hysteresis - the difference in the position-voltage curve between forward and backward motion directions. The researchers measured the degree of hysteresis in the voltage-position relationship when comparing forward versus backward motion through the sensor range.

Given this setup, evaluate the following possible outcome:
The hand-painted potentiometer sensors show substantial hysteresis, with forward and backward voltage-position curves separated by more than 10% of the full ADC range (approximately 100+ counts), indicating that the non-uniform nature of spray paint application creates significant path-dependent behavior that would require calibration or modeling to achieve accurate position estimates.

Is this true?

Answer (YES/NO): NO